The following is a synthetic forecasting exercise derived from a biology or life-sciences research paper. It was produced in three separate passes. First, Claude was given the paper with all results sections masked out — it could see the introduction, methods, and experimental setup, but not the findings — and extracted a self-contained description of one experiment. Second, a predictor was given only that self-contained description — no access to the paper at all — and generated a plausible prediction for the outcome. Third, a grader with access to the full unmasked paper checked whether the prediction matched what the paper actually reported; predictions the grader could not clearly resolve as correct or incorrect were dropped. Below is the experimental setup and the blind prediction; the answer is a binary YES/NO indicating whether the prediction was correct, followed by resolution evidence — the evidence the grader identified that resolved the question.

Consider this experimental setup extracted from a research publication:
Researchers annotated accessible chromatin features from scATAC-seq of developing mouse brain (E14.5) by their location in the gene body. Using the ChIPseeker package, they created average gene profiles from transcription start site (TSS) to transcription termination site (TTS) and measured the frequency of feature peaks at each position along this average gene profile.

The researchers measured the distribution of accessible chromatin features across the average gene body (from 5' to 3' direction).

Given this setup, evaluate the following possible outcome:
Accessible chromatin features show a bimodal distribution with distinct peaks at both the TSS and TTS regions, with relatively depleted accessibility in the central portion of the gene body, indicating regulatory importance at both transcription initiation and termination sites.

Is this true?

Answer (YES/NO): NO